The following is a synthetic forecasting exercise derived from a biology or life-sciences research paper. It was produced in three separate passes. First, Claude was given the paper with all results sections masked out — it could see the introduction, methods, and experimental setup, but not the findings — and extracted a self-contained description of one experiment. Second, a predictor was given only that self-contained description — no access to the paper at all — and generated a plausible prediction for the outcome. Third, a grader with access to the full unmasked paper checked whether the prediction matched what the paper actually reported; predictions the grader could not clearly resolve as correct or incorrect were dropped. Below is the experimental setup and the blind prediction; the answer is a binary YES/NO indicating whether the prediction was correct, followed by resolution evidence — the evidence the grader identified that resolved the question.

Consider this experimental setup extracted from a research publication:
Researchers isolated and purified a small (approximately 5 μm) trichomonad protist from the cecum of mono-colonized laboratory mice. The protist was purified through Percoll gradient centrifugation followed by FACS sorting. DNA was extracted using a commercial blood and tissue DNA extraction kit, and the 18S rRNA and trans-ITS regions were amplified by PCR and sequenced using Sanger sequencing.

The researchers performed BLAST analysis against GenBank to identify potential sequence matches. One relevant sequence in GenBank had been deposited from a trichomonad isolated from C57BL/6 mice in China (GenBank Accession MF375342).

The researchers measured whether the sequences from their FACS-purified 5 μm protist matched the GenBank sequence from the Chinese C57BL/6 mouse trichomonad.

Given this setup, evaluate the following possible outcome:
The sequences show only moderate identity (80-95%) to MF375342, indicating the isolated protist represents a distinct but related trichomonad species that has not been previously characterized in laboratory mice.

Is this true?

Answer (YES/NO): NO